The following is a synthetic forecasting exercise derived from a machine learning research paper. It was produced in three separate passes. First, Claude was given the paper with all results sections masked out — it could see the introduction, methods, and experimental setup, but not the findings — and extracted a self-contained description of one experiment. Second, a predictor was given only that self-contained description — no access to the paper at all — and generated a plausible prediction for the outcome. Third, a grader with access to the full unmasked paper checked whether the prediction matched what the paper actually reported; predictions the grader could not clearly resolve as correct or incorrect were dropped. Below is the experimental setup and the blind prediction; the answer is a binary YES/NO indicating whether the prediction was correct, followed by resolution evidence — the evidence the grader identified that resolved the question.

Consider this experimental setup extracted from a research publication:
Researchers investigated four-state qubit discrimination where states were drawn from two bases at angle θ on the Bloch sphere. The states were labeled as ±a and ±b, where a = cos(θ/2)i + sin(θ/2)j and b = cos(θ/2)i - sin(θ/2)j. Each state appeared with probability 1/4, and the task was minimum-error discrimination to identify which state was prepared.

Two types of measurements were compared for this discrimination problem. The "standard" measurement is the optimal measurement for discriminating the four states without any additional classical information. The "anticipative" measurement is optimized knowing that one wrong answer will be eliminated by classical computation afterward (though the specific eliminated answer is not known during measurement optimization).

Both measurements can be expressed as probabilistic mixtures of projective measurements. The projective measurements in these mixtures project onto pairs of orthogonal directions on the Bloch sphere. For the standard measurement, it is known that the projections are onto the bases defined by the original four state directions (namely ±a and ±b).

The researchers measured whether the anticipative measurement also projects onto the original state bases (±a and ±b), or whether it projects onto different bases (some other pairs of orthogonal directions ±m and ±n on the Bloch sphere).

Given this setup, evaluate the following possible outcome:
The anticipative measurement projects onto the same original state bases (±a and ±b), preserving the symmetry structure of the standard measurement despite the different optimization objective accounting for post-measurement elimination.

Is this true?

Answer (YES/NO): NO